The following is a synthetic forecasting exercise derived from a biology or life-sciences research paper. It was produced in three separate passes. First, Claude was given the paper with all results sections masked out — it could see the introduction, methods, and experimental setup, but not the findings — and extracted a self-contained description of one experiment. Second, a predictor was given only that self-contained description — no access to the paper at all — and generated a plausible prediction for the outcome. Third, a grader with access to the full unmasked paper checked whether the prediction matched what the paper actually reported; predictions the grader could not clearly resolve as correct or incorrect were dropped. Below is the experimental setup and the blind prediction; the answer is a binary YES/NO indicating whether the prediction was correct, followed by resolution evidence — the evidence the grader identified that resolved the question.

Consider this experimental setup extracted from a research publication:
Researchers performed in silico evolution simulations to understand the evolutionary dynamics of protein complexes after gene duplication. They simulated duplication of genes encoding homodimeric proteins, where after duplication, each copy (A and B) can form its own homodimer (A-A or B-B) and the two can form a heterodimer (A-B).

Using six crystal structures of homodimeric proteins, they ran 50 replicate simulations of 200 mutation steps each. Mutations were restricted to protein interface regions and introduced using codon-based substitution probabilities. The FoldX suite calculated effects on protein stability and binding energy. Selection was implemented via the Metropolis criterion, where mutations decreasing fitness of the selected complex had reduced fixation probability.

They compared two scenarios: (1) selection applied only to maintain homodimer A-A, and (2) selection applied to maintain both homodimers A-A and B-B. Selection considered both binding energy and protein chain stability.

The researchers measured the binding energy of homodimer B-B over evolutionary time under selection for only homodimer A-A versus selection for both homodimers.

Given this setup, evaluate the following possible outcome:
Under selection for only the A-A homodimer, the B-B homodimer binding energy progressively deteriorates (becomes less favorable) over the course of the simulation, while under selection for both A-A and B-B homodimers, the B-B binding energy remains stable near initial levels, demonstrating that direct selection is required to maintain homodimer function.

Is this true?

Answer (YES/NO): YES